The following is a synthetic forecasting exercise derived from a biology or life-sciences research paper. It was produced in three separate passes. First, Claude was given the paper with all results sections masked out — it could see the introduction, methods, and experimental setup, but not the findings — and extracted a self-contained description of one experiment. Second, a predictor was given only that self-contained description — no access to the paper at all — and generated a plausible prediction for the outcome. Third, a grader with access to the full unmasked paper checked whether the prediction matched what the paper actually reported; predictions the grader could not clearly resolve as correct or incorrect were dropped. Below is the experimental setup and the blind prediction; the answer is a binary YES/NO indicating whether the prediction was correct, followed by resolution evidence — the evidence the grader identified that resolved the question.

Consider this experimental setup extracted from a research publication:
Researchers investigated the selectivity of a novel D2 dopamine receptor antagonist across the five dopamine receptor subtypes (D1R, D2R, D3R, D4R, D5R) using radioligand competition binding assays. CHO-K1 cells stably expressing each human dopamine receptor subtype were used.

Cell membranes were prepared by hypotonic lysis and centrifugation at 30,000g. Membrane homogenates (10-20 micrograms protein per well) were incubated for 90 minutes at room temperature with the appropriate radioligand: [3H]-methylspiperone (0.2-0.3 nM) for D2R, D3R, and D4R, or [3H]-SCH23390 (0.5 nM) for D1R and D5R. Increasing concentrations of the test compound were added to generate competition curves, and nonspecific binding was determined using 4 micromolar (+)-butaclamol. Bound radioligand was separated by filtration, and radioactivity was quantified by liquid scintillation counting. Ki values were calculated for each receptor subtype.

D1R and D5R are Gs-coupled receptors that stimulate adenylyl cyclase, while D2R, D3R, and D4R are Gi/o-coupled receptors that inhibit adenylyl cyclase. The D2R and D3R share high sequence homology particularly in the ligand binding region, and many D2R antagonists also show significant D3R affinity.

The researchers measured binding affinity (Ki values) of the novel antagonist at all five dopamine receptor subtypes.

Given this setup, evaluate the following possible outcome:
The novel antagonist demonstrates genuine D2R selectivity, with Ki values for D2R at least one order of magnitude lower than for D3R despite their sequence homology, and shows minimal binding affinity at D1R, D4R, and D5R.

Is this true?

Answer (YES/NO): YES